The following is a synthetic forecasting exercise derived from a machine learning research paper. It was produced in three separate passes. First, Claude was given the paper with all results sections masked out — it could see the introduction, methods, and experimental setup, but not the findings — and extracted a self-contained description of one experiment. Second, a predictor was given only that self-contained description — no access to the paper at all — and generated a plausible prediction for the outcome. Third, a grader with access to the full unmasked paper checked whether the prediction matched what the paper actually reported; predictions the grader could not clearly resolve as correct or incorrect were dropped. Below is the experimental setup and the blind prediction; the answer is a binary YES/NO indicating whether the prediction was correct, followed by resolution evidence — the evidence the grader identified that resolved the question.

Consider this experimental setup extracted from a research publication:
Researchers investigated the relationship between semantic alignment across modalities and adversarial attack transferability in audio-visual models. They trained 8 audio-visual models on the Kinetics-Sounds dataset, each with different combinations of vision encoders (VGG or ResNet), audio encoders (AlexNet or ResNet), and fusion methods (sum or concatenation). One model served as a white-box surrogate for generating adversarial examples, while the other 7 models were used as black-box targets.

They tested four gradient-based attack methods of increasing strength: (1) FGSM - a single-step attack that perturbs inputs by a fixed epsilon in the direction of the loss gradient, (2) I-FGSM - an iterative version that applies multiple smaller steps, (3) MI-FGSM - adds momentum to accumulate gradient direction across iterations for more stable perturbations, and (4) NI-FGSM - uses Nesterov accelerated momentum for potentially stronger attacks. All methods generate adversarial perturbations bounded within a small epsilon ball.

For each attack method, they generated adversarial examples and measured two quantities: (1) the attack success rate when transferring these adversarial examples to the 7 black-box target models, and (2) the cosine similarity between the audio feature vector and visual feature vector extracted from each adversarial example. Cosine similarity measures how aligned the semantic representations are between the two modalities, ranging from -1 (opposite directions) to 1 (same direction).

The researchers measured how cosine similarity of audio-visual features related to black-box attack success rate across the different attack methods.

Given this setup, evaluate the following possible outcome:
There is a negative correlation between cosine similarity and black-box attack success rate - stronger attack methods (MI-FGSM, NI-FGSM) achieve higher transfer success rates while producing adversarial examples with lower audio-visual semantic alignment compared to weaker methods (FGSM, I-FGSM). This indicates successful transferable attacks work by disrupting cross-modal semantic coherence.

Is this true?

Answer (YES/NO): YES